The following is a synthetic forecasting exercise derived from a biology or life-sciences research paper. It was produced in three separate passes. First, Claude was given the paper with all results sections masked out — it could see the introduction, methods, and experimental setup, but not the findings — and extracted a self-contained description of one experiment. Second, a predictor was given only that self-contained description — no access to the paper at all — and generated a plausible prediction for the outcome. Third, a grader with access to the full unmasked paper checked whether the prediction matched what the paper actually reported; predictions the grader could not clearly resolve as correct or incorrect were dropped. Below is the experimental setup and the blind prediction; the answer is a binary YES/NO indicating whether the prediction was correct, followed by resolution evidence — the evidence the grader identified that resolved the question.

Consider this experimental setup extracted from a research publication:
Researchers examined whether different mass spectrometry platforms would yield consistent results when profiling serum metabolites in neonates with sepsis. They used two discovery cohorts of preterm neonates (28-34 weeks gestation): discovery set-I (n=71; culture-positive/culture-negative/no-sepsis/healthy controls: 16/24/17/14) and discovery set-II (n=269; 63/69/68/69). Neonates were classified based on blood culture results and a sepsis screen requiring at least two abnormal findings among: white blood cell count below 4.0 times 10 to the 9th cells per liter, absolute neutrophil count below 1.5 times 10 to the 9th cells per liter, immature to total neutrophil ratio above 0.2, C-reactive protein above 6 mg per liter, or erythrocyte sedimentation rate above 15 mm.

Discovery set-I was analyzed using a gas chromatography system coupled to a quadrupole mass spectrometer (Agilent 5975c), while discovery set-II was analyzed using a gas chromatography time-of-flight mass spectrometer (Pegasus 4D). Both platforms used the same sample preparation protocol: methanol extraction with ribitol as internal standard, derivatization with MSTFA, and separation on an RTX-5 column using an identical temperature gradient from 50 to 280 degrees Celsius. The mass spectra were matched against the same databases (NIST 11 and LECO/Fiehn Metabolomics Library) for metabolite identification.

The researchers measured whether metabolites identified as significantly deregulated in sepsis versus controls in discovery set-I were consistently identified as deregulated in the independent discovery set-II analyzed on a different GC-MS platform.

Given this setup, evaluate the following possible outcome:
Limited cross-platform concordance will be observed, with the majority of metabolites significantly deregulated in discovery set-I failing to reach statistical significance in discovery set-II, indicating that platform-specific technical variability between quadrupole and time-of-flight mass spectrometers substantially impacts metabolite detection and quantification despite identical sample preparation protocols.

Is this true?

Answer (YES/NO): NO